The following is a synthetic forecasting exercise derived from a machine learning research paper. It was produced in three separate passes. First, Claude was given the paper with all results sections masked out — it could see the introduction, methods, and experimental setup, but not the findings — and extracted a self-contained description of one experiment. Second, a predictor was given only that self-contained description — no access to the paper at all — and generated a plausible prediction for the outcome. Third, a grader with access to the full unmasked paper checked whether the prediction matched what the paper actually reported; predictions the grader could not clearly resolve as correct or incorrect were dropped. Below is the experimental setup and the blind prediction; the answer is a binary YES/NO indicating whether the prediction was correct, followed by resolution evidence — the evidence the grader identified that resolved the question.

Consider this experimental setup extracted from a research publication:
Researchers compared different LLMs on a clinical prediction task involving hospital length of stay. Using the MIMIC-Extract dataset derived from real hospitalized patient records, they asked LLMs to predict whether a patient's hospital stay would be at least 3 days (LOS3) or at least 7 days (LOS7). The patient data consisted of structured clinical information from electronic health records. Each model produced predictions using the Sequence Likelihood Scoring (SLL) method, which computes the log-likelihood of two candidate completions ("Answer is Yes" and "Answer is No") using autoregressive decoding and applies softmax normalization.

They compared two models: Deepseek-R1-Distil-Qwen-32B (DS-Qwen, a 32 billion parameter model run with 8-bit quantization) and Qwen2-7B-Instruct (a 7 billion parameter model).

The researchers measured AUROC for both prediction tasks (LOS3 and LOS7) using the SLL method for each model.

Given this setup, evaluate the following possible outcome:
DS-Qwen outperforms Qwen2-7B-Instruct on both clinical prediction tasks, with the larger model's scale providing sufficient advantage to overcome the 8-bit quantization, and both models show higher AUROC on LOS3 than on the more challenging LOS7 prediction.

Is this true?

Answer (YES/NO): NO